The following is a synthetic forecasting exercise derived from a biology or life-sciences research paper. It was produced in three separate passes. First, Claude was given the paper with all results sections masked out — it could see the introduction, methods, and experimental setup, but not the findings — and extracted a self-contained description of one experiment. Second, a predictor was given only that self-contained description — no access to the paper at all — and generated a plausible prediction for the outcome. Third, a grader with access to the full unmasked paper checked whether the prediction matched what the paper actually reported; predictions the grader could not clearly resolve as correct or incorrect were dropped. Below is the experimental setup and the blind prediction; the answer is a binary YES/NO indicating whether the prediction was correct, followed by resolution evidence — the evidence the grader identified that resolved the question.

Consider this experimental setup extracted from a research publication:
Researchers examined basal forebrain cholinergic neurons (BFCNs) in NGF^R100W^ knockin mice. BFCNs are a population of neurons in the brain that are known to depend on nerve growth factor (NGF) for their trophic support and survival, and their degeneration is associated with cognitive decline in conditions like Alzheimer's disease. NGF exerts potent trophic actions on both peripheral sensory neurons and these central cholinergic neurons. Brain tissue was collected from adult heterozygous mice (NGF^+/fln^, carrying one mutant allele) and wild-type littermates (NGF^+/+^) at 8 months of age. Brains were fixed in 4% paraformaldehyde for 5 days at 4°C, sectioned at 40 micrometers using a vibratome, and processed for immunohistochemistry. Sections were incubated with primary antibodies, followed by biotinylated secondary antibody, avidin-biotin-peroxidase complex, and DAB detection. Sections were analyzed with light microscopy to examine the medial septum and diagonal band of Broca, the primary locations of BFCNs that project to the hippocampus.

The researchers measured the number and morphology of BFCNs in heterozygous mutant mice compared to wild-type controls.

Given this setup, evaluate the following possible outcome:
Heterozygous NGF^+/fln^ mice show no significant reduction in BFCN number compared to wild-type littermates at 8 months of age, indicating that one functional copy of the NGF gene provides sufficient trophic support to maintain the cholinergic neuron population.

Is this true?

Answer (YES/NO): NO